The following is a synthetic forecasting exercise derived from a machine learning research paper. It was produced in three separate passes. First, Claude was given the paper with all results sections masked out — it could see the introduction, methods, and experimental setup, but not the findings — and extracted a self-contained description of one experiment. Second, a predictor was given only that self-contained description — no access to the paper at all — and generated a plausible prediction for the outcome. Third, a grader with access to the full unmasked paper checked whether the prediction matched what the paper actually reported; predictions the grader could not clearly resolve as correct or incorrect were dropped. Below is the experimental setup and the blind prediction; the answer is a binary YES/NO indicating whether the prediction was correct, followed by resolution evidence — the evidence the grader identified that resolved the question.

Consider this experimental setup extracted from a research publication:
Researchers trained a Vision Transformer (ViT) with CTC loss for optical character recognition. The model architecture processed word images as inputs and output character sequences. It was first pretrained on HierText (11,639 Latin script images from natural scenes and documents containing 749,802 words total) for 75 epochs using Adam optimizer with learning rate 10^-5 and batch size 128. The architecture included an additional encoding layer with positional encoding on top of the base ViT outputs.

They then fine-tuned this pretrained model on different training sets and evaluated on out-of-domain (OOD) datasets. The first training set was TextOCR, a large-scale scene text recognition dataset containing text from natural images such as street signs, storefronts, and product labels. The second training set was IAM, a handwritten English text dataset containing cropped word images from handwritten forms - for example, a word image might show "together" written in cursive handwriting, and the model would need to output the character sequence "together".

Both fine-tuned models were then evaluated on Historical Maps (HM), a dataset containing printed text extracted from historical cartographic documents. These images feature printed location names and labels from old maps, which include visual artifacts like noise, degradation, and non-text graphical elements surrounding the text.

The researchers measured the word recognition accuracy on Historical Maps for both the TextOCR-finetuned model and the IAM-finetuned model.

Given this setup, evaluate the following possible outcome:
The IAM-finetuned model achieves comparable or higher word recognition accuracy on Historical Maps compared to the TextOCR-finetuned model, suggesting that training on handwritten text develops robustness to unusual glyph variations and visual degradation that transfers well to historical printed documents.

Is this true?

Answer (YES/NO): NO